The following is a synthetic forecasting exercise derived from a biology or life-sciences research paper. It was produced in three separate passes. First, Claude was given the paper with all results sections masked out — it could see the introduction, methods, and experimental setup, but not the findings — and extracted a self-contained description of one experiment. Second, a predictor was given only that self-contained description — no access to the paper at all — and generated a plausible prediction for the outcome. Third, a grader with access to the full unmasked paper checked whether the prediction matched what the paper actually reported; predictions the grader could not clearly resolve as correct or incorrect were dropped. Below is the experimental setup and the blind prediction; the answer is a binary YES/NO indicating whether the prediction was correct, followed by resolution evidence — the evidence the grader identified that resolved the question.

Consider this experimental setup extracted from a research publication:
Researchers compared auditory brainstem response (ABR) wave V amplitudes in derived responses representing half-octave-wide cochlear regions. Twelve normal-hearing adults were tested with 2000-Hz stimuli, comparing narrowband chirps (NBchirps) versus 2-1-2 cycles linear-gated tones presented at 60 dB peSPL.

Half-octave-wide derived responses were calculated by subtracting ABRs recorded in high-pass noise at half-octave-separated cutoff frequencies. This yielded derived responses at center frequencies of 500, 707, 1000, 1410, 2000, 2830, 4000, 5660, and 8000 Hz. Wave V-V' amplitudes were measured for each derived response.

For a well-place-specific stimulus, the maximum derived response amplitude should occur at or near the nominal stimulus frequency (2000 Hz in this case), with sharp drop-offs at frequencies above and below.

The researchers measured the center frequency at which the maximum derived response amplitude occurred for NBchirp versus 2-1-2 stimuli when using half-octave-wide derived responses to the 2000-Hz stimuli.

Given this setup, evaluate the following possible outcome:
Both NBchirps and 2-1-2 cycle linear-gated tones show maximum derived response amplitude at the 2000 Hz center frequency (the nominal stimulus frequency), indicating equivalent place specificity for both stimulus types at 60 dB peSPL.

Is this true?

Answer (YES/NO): NO